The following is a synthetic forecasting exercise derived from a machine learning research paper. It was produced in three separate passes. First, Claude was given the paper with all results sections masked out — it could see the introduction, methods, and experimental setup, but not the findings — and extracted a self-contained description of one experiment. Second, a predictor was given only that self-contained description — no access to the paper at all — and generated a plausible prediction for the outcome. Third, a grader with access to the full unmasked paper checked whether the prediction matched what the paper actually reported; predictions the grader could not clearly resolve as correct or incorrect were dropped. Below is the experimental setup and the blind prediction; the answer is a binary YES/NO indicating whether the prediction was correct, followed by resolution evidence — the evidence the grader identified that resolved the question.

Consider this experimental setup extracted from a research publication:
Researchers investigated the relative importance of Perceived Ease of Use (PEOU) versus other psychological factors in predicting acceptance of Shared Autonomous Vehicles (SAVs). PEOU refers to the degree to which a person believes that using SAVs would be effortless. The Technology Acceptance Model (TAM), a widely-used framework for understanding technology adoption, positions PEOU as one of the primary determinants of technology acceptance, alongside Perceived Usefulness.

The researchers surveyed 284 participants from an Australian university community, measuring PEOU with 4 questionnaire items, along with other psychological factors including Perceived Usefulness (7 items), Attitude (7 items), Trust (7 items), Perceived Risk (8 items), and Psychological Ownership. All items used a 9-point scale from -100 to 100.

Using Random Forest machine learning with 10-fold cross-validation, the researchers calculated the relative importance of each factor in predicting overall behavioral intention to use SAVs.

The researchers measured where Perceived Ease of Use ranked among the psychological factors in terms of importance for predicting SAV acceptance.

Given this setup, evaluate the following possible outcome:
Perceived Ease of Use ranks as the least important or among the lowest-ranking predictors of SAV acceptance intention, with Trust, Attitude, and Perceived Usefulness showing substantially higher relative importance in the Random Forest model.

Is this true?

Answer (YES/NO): NO